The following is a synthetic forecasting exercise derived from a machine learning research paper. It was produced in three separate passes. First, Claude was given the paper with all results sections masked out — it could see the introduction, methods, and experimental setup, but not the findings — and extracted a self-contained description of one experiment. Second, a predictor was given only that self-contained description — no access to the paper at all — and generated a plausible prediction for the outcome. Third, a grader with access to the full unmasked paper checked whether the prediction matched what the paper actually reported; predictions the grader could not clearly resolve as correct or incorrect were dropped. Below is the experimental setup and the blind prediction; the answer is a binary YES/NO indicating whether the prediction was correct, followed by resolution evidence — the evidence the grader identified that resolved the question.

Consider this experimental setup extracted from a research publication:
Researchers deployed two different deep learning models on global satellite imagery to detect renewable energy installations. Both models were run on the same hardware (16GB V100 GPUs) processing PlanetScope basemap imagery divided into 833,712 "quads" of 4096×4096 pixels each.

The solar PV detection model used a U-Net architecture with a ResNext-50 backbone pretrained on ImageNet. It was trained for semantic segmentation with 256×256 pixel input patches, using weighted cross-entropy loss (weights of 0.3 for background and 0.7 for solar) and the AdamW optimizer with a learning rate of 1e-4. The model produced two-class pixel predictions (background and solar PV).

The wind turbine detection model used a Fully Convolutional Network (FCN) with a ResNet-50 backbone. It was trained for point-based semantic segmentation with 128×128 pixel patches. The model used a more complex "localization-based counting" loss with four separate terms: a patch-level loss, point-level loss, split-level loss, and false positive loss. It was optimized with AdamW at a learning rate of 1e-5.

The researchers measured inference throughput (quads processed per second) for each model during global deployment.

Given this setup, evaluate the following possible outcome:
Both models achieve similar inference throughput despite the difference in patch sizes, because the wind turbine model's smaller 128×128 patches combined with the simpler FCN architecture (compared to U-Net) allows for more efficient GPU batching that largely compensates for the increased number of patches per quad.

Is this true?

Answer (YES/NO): NO